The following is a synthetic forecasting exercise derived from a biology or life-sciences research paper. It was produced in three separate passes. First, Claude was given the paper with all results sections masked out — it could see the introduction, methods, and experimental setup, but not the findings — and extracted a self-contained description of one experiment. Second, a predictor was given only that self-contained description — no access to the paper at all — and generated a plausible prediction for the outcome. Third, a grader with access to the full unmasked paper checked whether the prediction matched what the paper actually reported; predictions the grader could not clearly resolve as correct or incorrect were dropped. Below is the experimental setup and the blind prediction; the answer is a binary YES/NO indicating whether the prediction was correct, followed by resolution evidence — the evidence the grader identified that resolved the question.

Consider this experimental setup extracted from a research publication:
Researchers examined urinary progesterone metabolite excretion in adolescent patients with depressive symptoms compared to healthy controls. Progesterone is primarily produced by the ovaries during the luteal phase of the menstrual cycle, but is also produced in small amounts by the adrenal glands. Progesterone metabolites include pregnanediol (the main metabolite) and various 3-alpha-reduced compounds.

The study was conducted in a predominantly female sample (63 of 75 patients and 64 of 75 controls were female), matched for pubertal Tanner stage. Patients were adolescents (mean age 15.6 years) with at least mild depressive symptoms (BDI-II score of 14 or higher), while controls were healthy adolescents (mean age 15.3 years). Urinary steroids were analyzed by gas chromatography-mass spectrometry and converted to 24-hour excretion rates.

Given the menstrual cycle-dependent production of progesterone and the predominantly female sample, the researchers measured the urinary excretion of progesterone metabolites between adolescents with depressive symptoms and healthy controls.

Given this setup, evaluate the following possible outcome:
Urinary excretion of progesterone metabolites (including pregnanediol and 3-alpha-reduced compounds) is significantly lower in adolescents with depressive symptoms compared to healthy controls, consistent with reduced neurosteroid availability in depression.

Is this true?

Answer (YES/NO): NO